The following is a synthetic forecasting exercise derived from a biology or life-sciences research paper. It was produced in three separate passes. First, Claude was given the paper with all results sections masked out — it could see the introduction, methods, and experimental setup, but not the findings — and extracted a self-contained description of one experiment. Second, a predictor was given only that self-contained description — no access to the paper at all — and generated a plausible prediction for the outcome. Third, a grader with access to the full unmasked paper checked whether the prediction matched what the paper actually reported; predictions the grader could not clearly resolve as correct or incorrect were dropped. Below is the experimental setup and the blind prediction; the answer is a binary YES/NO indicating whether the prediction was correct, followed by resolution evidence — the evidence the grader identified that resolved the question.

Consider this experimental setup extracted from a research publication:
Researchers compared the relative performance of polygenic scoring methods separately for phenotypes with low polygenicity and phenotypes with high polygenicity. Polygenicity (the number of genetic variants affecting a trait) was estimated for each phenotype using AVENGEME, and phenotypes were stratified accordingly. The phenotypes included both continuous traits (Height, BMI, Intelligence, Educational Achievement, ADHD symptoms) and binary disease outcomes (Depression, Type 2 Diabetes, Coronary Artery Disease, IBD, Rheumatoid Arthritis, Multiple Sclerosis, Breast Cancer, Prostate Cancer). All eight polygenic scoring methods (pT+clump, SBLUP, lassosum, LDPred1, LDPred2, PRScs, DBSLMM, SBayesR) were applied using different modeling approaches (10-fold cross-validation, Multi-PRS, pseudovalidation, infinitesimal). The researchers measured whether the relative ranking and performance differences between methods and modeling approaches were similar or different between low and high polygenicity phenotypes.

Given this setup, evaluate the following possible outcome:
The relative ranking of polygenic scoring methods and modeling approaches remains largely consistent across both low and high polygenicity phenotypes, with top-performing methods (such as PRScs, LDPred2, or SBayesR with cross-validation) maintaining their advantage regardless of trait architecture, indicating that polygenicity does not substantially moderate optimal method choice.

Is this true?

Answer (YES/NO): YES